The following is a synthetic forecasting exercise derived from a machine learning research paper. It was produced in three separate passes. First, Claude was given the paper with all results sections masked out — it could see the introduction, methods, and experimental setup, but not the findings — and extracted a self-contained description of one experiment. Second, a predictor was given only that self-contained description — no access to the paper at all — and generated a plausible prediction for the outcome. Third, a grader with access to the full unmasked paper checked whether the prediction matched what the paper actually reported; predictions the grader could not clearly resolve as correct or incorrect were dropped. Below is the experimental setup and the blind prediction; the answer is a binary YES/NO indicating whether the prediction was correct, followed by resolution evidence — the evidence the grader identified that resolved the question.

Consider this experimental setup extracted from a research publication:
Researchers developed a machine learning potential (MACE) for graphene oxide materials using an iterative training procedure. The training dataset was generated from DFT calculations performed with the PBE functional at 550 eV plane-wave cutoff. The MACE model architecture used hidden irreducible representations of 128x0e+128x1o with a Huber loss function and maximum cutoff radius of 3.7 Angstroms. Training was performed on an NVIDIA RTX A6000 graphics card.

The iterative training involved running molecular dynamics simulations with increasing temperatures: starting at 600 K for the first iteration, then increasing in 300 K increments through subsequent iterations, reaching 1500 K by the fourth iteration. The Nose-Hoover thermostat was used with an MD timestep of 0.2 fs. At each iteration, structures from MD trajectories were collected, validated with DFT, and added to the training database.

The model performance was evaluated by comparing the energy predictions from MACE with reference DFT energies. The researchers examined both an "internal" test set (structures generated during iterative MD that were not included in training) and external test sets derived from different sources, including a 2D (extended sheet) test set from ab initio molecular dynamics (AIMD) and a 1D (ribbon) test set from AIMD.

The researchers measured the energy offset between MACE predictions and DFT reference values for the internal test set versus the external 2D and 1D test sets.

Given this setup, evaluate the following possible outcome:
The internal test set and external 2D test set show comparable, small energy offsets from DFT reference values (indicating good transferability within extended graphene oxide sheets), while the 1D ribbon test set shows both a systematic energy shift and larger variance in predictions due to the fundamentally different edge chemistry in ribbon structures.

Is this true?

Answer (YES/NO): NO